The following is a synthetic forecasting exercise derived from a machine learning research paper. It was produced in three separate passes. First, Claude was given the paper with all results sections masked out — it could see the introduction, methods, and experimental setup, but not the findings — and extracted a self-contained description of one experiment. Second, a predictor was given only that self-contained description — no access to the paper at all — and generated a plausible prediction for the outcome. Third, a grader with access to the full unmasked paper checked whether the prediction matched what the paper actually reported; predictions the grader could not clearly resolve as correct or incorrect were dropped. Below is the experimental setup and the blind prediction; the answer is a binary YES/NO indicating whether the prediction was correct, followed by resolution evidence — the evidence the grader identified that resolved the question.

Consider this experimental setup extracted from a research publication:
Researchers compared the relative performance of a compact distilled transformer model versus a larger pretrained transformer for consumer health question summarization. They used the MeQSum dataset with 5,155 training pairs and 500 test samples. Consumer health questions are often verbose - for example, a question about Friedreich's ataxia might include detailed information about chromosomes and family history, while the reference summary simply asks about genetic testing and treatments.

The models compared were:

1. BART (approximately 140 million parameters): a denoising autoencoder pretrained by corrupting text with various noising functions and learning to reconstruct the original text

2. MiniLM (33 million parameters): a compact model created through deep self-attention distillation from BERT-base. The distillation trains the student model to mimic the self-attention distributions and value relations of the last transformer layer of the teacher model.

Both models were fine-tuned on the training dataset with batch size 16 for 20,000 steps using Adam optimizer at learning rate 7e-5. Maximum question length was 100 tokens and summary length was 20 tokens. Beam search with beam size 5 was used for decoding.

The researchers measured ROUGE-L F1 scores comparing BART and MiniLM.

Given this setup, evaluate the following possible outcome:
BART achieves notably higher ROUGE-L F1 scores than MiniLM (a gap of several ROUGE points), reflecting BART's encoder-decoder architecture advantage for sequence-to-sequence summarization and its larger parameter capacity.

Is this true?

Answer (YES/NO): NO